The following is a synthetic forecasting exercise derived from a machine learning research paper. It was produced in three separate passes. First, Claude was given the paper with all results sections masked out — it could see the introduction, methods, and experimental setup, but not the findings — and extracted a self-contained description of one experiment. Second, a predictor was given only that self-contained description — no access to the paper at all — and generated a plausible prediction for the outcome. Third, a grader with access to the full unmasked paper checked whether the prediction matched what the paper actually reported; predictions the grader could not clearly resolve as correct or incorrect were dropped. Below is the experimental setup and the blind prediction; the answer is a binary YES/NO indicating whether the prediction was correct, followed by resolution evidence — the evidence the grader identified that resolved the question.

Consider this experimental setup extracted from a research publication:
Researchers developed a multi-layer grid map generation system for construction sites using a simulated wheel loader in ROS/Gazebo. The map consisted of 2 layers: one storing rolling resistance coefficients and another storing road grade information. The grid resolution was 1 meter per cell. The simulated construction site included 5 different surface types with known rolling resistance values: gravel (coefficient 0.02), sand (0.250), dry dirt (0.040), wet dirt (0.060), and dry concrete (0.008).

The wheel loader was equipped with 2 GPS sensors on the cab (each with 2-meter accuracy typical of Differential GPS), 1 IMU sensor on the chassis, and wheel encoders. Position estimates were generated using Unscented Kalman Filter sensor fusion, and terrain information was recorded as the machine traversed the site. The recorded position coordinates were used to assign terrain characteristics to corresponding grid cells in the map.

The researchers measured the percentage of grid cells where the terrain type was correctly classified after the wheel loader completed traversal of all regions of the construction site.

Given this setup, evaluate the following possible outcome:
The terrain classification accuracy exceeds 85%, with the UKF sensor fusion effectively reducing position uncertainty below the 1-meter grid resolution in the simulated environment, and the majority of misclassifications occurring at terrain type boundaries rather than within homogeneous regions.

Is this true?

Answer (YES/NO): NO